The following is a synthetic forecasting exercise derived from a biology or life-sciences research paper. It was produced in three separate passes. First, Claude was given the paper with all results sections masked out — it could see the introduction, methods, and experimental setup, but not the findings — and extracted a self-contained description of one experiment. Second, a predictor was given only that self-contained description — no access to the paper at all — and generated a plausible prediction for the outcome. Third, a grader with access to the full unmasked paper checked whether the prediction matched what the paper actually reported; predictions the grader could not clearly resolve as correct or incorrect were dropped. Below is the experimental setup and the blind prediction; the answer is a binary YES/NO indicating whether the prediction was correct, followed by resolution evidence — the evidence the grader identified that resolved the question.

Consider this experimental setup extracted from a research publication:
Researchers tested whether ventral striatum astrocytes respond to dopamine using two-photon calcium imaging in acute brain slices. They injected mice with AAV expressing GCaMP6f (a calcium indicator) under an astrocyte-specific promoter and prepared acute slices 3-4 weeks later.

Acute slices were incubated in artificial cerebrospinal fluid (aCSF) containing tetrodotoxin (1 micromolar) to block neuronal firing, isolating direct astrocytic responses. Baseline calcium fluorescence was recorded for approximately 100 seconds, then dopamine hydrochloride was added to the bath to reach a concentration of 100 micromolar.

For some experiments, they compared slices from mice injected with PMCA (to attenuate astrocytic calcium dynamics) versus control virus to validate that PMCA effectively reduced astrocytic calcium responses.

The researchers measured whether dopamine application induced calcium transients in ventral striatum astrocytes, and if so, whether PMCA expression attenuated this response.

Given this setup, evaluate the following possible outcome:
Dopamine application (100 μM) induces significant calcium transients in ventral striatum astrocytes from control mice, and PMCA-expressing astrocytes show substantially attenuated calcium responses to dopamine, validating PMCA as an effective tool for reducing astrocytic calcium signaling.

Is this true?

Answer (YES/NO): YES